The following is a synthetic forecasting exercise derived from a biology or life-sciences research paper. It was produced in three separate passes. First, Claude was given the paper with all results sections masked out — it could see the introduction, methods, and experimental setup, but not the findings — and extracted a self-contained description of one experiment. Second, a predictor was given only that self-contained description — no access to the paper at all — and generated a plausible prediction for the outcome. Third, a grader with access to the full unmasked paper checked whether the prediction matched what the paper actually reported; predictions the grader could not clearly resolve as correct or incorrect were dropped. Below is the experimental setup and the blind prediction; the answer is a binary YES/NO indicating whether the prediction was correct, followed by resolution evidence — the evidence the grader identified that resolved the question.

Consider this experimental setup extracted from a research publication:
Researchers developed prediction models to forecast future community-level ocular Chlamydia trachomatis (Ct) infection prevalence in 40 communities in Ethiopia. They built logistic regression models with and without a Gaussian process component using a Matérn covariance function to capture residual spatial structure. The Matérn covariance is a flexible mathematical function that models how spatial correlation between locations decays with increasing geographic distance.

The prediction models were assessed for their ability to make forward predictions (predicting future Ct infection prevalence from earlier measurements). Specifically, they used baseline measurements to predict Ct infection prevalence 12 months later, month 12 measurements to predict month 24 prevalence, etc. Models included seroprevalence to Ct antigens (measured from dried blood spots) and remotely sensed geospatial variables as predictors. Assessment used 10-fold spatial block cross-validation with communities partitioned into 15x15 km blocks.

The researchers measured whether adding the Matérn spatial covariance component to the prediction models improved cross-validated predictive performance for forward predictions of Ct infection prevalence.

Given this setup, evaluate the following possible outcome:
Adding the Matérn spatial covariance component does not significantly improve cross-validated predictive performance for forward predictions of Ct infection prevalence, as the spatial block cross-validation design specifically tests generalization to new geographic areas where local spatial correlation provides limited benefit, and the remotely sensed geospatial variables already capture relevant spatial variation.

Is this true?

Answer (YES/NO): YES